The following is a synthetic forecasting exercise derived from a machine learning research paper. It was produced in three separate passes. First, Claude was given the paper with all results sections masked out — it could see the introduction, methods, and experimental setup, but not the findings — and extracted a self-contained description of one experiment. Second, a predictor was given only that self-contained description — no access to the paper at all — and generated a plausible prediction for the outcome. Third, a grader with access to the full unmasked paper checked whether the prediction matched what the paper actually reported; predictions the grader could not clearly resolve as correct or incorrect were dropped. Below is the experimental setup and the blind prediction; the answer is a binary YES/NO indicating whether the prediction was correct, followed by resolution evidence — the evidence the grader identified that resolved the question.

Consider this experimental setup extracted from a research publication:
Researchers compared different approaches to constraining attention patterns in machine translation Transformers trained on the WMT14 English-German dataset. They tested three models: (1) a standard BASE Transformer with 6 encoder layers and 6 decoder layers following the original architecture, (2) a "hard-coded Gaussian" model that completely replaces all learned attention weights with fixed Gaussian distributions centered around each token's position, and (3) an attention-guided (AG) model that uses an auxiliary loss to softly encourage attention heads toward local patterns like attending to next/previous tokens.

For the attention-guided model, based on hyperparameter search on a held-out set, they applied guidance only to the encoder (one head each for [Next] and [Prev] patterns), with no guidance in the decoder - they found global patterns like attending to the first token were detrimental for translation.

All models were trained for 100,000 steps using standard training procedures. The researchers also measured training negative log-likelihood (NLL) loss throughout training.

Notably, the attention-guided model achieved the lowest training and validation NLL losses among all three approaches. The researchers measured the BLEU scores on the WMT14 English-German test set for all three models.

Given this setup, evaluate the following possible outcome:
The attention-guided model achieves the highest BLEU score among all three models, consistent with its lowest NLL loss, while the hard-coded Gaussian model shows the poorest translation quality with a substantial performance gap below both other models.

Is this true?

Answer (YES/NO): NO